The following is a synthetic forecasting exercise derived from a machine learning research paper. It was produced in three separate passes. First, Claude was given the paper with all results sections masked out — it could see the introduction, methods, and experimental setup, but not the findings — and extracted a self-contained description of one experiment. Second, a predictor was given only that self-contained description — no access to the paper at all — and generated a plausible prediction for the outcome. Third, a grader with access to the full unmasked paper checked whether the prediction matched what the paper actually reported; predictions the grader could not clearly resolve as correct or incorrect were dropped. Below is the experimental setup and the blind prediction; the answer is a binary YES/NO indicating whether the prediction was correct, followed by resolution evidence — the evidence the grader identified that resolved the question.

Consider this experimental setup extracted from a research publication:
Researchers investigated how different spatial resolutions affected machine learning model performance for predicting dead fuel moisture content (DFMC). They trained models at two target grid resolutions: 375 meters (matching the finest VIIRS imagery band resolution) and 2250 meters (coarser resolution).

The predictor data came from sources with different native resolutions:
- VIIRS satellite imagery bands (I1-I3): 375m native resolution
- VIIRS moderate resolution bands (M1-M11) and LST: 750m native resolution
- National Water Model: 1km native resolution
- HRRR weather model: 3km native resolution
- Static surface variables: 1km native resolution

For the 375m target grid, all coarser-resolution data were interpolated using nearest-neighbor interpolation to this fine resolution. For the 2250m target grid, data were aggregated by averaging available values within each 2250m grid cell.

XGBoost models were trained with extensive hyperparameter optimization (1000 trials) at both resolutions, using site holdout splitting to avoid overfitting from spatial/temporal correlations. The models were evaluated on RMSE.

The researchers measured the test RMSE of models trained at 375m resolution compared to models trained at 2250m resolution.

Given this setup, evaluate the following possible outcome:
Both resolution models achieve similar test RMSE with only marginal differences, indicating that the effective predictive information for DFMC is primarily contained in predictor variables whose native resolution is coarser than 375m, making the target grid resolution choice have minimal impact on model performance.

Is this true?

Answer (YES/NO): NO